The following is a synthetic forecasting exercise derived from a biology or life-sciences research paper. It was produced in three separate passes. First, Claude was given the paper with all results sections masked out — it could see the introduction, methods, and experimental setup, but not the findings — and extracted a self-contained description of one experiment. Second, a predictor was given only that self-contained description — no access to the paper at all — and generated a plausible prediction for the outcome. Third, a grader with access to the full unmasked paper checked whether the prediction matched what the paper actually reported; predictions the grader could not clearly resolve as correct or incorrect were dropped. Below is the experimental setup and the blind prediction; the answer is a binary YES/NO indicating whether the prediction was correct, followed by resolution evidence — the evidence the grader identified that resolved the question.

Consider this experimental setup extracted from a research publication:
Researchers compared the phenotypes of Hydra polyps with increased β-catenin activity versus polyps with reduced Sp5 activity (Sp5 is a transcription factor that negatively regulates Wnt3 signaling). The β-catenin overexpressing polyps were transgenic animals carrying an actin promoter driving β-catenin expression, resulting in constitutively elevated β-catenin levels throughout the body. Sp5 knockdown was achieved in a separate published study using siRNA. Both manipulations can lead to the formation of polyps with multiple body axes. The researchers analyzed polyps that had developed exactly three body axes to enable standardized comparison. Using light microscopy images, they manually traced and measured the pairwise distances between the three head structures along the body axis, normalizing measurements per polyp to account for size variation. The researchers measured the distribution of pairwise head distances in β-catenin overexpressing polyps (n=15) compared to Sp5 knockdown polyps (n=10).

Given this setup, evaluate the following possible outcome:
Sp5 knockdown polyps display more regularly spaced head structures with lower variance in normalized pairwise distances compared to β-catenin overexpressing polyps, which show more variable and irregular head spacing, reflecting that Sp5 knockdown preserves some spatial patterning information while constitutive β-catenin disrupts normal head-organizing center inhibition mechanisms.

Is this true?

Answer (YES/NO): NO